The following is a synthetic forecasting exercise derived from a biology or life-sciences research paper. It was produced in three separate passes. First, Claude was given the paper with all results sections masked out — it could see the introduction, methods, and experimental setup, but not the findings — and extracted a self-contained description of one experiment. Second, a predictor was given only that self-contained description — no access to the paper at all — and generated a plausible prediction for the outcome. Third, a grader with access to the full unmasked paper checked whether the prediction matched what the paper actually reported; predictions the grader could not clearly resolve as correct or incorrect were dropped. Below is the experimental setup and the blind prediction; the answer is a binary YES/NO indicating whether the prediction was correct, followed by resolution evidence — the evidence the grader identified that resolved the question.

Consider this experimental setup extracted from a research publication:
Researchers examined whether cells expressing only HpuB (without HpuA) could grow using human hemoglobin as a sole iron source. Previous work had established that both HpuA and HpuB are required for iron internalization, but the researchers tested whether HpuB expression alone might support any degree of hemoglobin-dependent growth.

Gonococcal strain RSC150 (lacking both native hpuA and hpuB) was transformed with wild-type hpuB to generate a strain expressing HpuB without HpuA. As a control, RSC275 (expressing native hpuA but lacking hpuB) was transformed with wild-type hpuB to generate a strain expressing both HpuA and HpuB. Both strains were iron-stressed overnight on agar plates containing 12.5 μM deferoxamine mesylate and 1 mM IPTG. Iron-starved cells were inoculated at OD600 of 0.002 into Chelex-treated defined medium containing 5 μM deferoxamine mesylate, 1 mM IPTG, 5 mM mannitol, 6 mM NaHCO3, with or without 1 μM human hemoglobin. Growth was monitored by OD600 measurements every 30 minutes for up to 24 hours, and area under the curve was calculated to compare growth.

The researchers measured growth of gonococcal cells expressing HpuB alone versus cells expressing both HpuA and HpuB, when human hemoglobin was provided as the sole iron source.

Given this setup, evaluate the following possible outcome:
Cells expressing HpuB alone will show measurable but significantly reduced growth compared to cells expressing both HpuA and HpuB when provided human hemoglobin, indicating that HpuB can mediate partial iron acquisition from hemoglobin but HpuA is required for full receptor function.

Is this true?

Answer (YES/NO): NO